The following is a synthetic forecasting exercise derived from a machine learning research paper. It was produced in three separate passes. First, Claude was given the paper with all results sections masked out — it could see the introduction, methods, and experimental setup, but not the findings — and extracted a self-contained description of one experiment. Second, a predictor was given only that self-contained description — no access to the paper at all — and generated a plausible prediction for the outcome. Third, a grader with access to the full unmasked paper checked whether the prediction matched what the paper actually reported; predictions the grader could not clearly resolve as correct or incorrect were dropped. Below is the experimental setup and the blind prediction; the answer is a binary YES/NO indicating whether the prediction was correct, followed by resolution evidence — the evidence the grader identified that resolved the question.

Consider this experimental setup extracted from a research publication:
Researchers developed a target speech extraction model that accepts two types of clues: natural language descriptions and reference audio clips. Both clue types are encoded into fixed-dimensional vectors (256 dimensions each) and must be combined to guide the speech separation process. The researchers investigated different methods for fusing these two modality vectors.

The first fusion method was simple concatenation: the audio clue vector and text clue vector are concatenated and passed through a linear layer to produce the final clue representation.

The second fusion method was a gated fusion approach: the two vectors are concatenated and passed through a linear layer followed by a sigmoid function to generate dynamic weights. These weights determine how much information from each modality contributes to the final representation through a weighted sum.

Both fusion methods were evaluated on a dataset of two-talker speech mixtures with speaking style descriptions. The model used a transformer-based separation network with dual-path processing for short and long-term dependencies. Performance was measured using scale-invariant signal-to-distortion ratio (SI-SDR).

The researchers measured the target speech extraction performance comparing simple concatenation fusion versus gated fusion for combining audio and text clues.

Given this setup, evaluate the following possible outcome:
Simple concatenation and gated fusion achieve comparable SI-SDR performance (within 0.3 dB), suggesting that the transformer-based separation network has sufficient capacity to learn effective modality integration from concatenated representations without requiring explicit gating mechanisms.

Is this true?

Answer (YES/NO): NO